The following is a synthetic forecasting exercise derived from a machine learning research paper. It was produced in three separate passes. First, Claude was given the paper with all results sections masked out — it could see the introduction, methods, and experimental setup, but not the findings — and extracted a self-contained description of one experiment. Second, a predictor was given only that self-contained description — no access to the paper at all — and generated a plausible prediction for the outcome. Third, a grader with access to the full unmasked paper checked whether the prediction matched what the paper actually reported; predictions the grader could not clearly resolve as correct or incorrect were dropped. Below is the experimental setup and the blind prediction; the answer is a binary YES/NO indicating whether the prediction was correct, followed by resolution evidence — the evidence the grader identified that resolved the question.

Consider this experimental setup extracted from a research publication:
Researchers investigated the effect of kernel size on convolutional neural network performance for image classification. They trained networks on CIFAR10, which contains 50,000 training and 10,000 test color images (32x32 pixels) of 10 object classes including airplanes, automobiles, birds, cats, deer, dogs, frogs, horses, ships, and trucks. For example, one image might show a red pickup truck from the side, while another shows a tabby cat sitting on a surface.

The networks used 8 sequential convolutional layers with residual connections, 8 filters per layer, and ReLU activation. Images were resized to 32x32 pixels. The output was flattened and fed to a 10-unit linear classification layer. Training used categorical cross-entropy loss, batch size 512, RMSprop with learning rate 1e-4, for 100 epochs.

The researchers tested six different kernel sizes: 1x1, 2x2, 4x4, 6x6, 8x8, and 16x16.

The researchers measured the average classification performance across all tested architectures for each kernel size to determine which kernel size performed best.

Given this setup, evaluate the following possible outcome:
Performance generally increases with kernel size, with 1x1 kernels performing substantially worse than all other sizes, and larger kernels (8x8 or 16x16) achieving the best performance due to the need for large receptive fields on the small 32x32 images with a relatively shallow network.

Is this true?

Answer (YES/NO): NO